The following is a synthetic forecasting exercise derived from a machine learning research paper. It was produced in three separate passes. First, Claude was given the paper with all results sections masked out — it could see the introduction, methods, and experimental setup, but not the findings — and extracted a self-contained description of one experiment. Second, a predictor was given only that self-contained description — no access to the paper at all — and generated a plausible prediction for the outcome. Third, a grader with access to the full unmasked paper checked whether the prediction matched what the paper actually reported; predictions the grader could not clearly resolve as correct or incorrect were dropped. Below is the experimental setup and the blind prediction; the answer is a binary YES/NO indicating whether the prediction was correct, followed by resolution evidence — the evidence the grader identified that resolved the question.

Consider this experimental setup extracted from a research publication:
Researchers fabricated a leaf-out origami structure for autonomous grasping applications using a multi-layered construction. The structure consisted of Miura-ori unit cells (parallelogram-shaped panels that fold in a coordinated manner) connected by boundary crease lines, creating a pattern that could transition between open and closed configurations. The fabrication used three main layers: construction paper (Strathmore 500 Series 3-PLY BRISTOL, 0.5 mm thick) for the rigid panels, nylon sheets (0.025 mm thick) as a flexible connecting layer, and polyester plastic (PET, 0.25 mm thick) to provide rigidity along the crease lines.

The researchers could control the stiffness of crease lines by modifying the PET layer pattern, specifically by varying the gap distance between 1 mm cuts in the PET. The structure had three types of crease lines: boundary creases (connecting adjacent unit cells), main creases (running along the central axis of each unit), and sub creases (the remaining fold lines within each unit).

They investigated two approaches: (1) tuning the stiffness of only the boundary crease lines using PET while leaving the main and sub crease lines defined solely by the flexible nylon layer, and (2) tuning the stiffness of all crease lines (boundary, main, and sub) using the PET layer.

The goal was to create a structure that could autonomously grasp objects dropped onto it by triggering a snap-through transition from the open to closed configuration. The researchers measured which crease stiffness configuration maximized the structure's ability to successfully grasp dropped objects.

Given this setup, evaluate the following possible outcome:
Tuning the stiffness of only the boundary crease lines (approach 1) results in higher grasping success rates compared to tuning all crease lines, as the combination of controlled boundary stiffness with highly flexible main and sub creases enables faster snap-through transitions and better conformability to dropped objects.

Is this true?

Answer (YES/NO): YES